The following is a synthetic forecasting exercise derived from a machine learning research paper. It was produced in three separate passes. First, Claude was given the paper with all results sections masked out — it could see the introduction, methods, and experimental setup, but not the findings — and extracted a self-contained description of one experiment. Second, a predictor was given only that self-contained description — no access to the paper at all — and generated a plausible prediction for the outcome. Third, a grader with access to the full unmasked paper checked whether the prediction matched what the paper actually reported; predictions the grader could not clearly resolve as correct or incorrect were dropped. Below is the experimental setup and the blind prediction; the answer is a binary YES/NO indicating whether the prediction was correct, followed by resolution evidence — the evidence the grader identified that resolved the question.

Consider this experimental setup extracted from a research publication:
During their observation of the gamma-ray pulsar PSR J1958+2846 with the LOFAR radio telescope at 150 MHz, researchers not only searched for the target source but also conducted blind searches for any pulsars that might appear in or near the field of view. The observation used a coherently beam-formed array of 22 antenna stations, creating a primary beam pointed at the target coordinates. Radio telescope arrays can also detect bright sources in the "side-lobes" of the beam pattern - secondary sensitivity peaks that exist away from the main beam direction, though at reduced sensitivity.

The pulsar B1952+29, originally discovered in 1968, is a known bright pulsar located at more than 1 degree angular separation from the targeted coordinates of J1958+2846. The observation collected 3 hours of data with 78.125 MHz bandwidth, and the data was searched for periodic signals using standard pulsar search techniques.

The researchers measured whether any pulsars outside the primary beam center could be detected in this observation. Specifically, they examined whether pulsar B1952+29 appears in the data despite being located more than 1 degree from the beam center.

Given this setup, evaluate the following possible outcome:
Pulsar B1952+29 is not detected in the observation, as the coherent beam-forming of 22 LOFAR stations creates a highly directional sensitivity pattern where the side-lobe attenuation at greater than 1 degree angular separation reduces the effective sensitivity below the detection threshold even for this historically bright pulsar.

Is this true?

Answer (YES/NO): NO